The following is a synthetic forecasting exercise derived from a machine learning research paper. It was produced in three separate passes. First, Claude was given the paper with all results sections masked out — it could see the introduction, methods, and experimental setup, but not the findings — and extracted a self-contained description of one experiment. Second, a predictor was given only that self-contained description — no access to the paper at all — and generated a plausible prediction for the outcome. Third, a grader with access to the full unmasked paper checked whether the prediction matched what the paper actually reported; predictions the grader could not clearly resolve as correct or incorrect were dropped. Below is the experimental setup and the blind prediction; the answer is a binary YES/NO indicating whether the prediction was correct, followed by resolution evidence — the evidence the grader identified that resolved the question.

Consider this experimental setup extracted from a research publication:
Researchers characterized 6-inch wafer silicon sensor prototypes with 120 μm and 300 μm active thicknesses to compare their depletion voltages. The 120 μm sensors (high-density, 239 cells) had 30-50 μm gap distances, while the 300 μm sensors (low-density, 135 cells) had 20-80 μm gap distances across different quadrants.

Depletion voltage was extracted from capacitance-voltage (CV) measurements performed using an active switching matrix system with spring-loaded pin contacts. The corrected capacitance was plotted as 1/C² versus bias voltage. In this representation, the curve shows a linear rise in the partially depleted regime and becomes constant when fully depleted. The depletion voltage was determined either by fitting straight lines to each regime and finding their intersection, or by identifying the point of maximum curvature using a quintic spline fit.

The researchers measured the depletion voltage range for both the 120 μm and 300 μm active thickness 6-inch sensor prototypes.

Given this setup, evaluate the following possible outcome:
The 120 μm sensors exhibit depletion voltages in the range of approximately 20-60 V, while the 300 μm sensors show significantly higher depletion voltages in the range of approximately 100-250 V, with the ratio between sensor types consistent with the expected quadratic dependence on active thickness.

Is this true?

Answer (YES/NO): NO